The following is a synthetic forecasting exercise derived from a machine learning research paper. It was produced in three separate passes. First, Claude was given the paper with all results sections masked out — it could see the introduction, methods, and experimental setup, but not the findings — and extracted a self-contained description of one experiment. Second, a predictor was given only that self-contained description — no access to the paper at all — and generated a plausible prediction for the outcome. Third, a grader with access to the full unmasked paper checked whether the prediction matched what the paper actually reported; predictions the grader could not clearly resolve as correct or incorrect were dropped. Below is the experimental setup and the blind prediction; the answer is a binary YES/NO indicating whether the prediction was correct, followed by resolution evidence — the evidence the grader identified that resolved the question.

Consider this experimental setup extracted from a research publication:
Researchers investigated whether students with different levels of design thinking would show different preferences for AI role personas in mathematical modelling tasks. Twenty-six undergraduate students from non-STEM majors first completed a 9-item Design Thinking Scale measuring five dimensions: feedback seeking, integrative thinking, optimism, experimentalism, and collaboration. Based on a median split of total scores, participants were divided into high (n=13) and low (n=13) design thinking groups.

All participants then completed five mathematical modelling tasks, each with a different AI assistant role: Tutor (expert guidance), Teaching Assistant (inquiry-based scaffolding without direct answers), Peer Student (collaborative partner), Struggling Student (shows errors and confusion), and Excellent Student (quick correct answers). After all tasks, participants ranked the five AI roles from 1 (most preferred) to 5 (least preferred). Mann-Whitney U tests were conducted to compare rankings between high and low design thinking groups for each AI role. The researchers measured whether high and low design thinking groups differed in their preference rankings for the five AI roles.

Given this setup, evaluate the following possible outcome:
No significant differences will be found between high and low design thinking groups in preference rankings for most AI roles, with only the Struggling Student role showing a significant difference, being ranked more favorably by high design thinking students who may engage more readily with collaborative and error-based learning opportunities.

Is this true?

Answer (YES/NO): NO